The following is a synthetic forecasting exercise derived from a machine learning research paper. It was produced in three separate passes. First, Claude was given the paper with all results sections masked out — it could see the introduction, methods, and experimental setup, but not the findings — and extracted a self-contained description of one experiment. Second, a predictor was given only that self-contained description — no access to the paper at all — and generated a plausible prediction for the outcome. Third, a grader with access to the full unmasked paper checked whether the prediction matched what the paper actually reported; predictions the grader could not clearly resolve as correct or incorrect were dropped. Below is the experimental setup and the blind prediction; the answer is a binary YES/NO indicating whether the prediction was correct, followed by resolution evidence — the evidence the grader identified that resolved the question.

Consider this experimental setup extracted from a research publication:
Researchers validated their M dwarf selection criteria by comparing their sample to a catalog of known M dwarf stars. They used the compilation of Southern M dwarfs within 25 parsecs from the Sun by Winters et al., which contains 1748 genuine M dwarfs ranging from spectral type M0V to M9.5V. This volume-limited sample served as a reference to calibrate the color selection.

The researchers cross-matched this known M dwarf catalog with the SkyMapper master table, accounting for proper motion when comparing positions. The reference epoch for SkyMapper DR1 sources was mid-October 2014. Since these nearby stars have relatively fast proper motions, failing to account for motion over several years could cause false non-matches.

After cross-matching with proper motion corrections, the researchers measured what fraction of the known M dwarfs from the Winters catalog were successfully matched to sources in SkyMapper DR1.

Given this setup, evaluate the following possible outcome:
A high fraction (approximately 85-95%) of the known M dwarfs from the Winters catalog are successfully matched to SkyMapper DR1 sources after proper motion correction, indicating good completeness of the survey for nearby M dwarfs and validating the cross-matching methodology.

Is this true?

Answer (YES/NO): NO